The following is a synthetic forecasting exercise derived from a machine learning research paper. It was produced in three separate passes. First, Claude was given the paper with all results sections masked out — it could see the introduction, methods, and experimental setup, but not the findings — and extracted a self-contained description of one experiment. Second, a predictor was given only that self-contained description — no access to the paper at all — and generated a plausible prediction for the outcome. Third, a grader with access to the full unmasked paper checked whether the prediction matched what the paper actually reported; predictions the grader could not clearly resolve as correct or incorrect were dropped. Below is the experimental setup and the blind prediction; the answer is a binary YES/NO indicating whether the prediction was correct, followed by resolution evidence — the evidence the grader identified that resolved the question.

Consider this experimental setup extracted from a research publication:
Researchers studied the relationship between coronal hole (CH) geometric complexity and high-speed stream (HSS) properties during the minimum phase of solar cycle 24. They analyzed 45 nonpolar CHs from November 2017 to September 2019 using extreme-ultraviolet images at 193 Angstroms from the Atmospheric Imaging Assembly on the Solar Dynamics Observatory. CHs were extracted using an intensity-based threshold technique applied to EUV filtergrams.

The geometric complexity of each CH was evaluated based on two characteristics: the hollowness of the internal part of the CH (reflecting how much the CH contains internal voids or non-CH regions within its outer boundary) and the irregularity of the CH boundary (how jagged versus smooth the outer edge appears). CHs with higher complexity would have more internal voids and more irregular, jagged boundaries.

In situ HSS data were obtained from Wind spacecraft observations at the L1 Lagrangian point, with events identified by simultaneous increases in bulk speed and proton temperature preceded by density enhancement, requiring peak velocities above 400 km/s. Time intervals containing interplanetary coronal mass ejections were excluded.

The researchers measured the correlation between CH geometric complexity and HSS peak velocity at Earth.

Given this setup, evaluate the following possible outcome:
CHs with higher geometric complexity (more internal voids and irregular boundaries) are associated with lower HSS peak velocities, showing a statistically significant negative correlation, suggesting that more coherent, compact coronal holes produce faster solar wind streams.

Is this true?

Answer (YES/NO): NO